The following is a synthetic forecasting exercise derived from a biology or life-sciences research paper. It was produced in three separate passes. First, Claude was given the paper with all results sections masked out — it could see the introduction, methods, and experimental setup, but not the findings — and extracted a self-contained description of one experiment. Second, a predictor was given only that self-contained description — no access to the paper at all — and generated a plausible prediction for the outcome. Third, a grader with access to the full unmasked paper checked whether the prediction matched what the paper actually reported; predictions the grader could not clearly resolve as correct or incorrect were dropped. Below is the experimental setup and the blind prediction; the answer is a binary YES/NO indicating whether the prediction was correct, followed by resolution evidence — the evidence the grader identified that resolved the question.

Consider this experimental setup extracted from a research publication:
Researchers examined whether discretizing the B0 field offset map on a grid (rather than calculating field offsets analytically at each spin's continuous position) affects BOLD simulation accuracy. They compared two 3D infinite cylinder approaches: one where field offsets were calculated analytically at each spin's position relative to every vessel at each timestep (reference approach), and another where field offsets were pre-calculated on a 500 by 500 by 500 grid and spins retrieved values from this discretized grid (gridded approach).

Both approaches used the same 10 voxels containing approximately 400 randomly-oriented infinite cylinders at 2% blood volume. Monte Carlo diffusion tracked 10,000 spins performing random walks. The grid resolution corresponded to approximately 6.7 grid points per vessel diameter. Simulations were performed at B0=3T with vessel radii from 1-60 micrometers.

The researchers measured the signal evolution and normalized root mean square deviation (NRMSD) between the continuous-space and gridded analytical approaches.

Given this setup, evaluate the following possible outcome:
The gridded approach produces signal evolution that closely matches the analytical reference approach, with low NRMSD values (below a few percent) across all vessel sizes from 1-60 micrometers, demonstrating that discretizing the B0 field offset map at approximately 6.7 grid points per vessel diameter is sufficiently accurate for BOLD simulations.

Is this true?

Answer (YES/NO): NO